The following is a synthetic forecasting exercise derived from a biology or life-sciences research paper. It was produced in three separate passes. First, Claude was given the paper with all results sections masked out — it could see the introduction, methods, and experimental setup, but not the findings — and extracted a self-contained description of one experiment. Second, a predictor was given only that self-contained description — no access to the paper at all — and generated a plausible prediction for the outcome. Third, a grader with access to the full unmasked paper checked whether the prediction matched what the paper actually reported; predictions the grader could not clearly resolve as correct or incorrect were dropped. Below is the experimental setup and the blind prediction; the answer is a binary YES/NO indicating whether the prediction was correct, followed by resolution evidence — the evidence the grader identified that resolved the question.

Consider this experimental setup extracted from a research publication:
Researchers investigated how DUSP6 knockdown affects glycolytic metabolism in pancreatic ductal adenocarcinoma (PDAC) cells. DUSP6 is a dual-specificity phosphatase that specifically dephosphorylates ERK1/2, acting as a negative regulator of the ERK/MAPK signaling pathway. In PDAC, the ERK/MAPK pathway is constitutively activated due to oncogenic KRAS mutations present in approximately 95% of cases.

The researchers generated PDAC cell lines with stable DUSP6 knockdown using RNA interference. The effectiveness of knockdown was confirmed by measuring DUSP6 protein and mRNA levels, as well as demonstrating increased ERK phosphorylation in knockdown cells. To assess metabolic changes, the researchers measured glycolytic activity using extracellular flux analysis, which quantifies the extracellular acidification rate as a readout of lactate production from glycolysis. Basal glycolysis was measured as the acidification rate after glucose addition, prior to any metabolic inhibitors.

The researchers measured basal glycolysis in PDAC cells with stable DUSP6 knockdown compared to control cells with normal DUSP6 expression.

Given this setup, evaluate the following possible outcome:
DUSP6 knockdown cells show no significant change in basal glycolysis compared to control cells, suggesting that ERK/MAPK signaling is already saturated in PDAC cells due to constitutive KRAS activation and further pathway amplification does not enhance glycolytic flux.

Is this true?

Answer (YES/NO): NO